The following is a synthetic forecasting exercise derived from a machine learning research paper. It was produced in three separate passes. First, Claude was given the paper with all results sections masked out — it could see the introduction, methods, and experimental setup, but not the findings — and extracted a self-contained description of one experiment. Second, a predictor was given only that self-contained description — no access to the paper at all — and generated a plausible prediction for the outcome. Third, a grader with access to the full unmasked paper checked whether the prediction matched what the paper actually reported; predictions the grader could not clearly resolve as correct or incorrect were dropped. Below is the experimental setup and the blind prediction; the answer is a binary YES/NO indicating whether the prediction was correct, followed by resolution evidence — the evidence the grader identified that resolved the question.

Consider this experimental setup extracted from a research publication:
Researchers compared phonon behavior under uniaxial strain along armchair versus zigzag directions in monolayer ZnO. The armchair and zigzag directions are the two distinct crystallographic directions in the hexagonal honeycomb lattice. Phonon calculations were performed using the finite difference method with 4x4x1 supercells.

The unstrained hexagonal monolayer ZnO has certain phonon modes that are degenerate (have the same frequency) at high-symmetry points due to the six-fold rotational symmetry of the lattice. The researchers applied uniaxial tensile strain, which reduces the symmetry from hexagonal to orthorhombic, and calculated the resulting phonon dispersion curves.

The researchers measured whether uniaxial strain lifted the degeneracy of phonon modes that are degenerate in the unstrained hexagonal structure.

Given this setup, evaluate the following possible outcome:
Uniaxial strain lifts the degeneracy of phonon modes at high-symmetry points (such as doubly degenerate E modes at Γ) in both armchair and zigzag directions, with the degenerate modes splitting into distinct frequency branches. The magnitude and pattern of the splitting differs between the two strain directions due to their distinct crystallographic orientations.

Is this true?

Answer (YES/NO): YES